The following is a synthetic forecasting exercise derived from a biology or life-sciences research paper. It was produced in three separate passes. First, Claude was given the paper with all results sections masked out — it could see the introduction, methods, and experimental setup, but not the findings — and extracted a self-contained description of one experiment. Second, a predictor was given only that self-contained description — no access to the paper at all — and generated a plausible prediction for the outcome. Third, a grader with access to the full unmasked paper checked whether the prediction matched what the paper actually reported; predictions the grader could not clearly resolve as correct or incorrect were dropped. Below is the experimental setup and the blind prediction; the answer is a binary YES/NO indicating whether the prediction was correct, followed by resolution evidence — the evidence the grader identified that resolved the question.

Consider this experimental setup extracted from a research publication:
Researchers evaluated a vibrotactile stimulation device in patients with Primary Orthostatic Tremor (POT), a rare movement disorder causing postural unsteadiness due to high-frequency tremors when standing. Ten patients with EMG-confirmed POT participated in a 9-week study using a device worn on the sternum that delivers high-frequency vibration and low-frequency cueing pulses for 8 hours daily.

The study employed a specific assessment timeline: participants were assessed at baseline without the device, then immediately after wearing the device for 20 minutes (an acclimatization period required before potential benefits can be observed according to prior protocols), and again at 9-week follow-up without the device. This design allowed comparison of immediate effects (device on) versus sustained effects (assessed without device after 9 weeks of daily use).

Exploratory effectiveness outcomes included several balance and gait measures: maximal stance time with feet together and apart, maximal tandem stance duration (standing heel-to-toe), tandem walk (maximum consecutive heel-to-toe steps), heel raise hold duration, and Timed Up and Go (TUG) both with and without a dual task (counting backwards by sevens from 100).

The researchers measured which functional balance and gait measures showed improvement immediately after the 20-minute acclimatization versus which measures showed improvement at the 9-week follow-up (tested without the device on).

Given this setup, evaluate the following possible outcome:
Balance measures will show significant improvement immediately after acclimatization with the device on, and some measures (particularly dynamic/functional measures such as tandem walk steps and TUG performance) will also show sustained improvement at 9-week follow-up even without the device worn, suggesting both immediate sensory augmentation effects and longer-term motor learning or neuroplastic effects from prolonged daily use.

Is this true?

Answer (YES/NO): NO